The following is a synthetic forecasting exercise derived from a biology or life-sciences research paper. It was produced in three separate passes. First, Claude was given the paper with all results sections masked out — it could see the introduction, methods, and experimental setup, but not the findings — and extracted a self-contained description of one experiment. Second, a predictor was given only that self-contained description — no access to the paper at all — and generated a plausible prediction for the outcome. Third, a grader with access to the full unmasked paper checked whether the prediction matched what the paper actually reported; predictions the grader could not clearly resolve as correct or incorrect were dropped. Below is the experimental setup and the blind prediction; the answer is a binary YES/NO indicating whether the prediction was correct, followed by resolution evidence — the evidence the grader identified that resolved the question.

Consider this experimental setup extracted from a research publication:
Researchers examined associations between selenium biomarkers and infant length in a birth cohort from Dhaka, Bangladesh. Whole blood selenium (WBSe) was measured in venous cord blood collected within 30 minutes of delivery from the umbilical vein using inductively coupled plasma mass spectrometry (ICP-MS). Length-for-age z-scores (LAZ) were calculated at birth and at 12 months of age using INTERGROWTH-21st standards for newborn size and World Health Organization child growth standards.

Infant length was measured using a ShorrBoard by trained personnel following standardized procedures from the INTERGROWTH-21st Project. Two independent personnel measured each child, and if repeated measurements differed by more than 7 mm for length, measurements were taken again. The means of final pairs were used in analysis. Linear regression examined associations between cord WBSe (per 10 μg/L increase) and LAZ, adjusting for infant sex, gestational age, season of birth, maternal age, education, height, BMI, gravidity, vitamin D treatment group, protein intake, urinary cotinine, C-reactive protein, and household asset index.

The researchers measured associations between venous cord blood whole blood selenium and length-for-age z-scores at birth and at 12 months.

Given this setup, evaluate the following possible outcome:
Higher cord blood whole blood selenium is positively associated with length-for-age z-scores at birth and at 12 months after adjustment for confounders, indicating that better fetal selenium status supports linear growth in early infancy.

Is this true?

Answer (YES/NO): NO